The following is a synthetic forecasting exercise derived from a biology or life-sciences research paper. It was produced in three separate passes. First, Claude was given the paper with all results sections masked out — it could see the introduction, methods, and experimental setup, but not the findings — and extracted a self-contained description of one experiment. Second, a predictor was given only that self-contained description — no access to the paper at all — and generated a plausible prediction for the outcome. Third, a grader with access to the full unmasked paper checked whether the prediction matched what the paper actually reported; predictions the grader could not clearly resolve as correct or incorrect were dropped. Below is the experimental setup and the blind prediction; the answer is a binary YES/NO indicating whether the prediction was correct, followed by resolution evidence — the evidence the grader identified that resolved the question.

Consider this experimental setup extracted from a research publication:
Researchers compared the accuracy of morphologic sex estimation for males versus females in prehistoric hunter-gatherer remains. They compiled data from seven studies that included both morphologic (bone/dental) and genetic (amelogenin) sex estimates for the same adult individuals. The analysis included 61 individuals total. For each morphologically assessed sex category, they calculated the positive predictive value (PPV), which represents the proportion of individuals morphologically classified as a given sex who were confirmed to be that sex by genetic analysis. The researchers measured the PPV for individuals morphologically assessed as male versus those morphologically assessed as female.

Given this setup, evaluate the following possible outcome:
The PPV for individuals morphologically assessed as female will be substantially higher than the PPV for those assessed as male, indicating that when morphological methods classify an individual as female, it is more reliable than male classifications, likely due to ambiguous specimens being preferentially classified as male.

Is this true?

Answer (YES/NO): NO